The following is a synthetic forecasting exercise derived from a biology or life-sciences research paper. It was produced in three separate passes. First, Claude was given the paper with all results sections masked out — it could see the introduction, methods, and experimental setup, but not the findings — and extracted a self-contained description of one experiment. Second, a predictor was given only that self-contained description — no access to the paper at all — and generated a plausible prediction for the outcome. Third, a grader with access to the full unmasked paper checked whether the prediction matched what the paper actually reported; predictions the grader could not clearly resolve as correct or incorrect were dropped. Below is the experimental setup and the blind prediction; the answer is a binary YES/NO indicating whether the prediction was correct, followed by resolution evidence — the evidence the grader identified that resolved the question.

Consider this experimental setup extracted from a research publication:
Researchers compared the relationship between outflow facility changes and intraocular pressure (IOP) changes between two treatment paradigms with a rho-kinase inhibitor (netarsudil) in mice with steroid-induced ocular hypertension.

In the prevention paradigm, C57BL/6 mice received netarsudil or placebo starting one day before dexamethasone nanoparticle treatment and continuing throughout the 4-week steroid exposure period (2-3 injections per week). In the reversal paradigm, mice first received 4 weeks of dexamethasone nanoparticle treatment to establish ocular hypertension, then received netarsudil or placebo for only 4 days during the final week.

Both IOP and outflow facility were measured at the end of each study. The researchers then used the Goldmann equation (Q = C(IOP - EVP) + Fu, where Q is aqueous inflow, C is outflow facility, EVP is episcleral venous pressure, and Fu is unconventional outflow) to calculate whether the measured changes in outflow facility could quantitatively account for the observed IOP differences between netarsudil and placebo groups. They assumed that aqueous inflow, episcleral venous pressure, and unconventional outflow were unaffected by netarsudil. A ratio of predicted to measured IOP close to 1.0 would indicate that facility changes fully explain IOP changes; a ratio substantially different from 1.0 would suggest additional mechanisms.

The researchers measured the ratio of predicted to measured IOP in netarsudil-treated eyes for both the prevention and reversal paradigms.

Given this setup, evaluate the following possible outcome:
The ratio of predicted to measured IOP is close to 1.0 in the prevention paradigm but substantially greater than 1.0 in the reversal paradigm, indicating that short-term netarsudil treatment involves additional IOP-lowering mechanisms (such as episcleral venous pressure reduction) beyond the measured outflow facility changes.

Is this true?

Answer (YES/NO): NO